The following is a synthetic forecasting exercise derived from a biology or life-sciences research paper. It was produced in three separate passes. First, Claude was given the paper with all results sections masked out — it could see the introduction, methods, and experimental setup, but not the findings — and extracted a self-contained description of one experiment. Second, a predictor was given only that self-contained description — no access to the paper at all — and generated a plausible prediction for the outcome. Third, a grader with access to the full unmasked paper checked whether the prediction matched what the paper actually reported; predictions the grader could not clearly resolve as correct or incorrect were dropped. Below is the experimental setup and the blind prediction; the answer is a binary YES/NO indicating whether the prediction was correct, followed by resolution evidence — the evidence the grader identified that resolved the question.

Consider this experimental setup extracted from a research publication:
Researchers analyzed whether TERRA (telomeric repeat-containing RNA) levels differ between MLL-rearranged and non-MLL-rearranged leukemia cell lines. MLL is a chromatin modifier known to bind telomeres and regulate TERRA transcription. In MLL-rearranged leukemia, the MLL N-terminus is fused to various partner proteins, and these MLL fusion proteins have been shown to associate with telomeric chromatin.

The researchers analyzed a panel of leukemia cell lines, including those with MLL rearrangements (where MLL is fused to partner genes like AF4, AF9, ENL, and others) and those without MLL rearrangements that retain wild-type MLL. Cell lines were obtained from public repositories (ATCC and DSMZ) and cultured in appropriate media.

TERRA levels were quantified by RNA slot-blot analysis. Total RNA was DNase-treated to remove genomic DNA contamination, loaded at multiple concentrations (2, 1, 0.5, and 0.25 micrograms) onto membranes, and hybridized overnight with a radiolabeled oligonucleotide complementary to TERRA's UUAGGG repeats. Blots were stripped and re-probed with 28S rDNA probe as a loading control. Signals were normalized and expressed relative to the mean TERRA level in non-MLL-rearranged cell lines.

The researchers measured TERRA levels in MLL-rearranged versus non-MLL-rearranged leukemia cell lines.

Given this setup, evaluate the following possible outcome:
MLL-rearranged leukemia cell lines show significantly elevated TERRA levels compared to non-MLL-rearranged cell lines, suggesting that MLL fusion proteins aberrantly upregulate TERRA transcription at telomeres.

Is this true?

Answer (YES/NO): NO